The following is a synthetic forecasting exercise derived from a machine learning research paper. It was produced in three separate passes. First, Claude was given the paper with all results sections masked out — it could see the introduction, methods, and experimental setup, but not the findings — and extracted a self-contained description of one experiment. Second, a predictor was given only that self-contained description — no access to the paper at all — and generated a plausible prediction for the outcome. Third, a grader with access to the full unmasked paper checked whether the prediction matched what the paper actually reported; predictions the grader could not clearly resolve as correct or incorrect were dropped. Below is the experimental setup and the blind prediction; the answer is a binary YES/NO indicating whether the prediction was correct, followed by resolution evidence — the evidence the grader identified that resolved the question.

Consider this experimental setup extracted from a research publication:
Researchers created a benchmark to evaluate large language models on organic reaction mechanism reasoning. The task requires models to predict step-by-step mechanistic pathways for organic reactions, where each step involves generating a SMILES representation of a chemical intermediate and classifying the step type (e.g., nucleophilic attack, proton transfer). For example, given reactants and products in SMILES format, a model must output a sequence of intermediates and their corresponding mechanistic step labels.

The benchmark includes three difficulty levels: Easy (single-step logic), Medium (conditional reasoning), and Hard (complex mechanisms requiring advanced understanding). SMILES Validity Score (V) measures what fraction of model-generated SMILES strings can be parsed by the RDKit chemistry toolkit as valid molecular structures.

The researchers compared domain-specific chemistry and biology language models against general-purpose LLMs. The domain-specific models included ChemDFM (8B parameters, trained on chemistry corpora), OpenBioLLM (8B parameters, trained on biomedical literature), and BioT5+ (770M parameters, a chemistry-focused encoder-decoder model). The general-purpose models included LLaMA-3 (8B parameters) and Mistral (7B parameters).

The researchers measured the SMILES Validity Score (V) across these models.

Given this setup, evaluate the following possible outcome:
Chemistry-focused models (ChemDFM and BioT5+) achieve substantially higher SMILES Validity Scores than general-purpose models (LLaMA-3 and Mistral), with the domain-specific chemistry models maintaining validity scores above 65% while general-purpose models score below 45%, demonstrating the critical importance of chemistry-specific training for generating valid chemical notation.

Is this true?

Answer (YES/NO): NO